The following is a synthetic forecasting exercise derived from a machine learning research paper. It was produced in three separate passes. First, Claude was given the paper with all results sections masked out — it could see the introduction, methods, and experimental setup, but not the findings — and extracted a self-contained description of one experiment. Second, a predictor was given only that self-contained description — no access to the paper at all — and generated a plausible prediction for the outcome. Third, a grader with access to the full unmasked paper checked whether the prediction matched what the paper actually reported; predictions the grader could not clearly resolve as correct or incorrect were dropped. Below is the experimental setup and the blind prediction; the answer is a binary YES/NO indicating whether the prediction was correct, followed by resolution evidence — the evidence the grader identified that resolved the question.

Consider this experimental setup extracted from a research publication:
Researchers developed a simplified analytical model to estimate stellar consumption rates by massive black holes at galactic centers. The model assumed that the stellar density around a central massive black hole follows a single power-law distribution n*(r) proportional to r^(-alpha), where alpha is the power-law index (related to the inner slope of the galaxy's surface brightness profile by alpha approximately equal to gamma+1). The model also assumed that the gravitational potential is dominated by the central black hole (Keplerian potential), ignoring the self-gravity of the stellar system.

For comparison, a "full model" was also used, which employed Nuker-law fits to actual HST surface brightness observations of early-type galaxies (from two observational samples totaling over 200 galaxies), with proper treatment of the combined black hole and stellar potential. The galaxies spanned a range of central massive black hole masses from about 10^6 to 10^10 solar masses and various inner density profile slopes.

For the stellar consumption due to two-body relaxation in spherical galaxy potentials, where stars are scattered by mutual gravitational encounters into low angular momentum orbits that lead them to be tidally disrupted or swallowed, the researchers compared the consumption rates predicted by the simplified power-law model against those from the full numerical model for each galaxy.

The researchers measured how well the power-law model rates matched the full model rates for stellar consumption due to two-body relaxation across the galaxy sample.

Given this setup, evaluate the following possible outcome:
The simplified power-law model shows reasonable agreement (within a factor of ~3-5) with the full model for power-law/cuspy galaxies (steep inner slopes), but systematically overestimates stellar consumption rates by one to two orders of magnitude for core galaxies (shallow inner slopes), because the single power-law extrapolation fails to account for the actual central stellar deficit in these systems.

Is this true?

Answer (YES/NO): NO